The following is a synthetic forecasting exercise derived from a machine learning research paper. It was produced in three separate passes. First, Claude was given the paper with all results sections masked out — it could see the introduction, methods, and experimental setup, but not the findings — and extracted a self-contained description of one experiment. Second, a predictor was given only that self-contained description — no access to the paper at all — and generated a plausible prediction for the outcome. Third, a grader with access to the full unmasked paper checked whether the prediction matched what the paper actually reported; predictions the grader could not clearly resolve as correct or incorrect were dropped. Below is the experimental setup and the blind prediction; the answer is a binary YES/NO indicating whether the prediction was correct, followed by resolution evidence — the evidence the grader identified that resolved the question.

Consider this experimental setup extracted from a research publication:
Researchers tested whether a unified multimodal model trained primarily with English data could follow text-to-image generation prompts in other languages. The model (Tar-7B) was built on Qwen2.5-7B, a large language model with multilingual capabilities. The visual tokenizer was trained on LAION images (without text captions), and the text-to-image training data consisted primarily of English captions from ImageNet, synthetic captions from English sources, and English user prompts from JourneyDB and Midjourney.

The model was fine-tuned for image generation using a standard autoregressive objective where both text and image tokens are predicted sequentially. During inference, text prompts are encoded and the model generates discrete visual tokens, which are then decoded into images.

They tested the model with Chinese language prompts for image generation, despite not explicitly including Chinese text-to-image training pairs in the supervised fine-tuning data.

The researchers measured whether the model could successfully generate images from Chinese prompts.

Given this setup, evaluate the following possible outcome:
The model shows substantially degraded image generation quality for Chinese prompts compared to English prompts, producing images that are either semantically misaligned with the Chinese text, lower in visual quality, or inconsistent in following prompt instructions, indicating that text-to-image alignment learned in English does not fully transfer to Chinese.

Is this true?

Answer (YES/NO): NO